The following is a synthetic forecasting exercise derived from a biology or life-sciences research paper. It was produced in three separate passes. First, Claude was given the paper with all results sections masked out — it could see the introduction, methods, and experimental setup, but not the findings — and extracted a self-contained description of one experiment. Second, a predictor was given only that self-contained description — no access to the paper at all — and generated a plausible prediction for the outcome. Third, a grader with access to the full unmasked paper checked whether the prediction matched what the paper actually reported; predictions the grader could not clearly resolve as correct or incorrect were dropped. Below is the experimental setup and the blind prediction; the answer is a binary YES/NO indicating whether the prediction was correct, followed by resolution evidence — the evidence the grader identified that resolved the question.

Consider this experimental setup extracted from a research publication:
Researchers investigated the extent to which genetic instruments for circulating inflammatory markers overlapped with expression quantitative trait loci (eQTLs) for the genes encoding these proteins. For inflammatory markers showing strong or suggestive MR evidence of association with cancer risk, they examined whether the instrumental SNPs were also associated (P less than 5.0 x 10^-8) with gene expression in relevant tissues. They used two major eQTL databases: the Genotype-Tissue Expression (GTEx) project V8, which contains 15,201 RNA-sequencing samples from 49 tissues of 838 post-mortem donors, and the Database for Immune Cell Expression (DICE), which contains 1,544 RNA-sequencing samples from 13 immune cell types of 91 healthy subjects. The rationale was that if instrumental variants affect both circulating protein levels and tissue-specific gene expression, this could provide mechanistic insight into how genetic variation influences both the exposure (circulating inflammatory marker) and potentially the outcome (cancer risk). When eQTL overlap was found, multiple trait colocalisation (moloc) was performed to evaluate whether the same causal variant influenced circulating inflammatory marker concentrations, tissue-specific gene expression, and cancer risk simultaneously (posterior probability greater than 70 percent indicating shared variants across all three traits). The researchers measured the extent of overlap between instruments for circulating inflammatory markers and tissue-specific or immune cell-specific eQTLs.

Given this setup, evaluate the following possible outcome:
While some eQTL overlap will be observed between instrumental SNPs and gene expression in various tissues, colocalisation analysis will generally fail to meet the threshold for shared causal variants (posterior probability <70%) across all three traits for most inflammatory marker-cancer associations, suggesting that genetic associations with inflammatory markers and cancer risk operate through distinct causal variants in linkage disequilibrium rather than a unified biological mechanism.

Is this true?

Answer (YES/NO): YES